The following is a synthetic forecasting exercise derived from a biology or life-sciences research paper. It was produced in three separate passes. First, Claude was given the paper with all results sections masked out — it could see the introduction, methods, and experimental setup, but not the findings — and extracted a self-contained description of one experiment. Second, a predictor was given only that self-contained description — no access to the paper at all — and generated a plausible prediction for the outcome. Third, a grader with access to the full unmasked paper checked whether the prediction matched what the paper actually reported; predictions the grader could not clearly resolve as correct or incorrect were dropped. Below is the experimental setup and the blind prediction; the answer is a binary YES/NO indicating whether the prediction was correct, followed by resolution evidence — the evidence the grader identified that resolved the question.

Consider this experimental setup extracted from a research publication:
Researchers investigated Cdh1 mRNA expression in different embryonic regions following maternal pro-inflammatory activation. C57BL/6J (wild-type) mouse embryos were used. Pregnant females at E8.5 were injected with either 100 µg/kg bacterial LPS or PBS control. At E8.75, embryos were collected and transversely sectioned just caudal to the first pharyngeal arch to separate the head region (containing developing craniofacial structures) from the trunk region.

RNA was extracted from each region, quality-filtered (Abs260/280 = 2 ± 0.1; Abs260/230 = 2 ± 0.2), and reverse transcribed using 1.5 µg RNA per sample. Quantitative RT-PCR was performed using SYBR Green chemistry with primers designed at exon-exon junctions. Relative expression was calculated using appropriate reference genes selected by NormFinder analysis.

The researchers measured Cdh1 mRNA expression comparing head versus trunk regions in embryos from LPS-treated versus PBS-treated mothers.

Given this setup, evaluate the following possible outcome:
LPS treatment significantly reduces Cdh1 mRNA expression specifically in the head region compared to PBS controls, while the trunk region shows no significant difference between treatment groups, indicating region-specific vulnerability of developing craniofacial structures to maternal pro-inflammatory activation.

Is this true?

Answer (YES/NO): YES